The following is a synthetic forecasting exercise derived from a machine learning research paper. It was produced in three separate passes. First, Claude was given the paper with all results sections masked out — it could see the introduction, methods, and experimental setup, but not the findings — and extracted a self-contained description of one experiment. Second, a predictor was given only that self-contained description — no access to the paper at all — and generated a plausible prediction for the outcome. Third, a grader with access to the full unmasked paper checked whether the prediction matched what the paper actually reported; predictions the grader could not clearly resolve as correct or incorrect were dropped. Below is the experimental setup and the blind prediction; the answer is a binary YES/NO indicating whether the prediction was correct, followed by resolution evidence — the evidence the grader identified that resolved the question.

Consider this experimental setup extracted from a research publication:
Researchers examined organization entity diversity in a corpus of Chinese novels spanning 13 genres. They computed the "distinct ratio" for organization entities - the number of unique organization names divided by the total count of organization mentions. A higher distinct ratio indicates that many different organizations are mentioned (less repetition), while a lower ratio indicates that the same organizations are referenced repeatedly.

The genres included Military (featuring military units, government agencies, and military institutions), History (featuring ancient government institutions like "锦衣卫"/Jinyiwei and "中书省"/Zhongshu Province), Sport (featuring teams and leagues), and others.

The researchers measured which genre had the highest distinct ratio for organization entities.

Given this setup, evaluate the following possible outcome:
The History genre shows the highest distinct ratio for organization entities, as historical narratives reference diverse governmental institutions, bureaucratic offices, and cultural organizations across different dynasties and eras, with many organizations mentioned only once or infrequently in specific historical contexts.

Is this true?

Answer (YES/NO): NO